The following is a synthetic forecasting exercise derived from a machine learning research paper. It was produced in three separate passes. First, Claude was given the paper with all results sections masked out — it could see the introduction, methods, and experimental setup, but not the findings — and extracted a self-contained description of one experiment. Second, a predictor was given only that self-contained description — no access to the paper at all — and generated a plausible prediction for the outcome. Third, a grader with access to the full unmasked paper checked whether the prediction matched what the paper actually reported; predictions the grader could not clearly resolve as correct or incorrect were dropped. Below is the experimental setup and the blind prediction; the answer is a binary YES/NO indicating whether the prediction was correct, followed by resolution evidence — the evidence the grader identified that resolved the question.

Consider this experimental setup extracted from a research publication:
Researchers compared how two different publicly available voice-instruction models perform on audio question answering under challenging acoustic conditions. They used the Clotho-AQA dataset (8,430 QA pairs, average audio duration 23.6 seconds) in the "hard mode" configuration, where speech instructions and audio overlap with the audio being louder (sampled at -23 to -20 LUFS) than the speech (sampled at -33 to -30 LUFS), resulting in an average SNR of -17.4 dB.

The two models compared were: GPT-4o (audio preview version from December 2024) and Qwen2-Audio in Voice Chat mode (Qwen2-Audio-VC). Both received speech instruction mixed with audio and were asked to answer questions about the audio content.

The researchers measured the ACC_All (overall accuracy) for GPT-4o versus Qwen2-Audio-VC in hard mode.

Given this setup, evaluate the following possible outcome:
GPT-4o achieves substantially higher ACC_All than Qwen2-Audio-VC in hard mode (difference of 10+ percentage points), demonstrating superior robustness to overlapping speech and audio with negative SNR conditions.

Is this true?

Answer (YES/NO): NO